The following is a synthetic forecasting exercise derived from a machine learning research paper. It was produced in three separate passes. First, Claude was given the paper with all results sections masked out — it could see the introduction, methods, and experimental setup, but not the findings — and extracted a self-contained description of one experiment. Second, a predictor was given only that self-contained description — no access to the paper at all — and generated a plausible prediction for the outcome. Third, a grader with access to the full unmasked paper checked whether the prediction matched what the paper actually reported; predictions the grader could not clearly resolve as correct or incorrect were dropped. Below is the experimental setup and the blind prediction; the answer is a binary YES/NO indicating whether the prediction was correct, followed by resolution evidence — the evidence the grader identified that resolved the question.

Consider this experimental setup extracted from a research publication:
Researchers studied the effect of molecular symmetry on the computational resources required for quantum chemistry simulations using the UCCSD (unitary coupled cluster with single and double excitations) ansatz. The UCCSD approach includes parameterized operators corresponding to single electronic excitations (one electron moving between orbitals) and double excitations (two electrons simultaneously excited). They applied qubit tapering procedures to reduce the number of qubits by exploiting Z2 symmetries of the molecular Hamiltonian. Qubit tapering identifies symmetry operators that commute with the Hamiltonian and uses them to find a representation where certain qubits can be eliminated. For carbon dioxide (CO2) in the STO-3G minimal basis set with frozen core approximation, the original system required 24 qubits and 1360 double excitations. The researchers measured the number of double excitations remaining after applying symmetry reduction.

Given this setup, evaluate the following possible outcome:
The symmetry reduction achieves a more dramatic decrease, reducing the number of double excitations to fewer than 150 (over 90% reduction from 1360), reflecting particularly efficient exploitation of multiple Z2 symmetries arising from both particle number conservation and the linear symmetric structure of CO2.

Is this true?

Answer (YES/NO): NO